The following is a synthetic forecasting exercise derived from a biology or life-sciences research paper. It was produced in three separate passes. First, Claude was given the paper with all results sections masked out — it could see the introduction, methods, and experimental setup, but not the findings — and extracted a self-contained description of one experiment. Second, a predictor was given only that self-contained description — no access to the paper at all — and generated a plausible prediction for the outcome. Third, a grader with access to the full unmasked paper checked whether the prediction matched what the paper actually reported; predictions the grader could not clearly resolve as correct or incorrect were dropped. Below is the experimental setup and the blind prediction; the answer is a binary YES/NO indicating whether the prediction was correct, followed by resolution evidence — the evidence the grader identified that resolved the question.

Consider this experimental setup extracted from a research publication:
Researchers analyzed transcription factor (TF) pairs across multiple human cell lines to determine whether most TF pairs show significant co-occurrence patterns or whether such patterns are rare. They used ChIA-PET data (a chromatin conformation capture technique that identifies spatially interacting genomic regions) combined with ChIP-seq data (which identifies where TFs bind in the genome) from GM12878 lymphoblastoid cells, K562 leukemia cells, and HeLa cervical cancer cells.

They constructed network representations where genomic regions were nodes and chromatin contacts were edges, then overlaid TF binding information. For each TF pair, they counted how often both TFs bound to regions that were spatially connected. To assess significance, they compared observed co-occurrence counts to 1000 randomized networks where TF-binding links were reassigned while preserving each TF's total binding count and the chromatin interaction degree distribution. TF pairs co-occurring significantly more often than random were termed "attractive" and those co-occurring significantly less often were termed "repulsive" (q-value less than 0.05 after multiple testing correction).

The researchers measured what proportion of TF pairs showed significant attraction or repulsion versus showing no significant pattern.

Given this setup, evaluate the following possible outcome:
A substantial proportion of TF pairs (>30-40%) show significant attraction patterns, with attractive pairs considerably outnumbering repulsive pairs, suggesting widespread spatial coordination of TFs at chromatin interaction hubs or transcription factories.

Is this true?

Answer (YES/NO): NO